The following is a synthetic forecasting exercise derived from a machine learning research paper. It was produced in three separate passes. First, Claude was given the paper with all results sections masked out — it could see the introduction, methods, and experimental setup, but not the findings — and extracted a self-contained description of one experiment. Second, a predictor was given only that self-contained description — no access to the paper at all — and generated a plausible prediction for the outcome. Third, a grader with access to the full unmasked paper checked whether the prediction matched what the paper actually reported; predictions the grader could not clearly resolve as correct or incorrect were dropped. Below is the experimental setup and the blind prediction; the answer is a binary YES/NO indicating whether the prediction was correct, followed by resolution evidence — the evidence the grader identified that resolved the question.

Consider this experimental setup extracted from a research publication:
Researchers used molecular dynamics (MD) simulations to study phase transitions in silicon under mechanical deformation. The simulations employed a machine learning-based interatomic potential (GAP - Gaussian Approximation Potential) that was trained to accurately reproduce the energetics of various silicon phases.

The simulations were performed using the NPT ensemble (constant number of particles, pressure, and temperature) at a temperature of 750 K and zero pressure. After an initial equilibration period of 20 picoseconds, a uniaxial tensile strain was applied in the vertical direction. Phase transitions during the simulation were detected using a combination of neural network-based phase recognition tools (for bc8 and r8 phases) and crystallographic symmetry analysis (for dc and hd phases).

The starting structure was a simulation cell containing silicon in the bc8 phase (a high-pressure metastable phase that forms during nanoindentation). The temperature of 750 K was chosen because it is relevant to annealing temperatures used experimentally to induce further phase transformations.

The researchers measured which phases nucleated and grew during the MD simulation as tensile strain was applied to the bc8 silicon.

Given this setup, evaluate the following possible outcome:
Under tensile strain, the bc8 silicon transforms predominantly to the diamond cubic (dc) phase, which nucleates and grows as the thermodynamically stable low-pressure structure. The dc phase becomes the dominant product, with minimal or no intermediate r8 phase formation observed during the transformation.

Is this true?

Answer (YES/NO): NO